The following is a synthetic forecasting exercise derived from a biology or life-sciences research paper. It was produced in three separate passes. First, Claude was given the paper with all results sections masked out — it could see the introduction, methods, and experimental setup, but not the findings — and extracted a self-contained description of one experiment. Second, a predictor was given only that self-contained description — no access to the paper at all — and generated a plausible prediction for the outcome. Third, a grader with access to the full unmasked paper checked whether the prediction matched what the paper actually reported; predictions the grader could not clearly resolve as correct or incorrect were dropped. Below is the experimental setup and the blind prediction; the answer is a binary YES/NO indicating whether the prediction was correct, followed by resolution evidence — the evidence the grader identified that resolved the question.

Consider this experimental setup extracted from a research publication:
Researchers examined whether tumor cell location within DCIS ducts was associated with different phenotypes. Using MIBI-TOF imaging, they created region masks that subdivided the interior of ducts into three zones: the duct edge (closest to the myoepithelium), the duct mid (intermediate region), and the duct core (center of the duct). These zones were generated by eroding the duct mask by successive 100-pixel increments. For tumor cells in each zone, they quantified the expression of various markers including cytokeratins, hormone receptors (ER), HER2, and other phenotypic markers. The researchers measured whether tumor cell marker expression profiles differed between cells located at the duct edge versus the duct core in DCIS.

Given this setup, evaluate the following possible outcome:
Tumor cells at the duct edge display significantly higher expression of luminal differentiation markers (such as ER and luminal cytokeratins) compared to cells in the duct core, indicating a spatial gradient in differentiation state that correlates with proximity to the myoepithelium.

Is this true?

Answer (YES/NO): NO